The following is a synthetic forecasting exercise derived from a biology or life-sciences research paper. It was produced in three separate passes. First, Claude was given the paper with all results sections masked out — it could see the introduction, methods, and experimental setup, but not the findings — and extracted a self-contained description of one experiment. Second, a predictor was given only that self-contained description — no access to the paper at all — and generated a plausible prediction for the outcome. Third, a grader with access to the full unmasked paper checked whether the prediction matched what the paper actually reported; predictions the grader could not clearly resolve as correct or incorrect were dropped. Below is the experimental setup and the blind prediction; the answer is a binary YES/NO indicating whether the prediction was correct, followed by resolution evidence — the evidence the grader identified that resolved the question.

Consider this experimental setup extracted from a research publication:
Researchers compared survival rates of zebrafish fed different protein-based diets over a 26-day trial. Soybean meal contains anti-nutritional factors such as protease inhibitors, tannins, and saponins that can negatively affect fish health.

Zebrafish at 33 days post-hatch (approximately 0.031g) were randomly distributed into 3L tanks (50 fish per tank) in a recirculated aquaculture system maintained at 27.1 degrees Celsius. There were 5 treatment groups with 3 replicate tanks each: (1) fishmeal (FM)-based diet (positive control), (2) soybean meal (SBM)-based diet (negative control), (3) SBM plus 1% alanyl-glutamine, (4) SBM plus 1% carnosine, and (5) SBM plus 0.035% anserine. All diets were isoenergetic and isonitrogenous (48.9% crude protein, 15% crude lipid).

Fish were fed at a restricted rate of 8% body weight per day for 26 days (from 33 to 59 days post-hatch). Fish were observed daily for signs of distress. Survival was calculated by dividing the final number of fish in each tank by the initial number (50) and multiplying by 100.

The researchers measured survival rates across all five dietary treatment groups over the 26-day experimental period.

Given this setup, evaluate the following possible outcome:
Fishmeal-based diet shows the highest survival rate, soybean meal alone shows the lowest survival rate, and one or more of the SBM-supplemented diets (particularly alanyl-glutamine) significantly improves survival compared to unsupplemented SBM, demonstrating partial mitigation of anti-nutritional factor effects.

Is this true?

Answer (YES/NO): NO